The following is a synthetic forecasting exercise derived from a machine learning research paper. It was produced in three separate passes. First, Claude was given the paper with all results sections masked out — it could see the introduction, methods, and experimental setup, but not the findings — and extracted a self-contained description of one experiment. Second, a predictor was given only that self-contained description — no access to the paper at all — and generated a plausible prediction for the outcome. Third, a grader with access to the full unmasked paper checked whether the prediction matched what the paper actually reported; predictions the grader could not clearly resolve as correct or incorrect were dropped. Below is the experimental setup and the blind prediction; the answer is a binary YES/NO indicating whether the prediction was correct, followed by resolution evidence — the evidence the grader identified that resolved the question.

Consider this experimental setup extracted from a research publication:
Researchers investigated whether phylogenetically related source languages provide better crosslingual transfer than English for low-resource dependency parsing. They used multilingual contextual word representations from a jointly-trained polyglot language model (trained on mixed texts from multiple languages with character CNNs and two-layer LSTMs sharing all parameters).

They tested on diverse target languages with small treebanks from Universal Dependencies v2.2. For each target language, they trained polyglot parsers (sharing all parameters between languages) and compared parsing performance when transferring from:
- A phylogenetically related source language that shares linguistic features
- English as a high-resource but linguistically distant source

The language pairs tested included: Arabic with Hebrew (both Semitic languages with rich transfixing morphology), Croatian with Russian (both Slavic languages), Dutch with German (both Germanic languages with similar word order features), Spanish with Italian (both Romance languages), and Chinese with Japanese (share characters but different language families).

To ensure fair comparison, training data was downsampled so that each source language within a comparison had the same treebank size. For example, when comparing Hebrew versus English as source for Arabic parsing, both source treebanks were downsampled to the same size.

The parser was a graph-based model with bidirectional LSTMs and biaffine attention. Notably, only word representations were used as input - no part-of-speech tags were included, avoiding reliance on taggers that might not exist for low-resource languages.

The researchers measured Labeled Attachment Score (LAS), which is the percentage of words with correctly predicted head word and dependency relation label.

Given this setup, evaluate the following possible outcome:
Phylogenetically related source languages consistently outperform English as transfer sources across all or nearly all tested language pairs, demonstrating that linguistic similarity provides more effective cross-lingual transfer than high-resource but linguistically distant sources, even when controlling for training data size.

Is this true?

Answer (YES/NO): NO